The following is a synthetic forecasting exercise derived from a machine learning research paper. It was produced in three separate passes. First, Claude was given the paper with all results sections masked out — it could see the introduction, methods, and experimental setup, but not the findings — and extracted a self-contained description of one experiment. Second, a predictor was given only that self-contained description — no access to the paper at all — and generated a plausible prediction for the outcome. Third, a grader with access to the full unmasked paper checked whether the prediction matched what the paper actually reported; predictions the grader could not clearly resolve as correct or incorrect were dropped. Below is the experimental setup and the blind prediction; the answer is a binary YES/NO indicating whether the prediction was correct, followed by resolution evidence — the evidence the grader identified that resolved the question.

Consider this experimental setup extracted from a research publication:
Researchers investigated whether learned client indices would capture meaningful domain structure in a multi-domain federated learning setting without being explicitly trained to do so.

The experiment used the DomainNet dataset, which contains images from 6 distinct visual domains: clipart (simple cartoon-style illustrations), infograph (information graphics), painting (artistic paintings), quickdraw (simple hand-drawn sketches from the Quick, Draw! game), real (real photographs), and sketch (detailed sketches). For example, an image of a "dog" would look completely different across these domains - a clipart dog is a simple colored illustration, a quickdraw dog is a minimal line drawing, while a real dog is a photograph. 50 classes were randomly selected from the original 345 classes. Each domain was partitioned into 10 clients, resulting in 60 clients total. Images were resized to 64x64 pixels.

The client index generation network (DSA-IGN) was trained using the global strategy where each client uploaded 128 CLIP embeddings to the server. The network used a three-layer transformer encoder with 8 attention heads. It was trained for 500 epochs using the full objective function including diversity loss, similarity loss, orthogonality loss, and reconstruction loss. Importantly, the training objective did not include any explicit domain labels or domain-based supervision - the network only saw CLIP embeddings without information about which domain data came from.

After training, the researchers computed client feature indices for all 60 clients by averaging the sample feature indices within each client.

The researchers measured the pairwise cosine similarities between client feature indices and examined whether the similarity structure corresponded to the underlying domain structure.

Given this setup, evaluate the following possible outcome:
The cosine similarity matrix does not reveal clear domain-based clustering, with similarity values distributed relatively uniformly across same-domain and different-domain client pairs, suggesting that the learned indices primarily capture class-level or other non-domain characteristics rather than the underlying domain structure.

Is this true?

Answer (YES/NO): NO